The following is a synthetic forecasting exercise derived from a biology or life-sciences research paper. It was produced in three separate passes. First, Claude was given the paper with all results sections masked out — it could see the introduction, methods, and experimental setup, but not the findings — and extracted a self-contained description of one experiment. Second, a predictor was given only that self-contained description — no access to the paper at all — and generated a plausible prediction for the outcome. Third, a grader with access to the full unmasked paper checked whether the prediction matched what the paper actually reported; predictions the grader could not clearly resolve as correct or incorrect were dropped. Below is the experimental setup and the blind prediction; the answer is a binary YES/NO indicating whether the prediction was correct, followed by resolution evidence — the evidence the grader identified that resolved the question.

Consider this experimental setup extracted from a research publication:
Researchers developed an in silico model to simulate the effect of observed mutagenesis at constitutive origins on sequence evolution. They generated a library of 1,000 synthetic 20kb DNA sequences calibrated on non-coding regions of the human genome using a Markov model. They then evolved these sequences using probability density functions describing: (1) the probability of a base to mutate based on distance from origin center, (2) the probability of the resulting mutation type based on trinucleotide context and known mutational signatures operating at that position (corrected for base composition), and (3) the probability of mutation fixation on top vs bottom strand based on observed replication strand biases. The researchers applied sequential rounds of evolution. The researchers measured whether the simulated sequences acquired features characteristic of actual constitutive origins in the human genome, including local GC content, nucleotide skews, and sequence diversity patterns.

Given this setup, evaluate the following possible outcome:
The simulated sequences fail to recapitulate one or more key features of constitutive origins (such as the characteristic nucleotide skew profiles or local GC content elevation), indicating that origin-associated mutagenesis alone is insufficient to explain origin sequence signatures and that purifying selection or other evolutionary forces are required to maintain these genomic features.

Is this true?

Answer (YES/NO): NO